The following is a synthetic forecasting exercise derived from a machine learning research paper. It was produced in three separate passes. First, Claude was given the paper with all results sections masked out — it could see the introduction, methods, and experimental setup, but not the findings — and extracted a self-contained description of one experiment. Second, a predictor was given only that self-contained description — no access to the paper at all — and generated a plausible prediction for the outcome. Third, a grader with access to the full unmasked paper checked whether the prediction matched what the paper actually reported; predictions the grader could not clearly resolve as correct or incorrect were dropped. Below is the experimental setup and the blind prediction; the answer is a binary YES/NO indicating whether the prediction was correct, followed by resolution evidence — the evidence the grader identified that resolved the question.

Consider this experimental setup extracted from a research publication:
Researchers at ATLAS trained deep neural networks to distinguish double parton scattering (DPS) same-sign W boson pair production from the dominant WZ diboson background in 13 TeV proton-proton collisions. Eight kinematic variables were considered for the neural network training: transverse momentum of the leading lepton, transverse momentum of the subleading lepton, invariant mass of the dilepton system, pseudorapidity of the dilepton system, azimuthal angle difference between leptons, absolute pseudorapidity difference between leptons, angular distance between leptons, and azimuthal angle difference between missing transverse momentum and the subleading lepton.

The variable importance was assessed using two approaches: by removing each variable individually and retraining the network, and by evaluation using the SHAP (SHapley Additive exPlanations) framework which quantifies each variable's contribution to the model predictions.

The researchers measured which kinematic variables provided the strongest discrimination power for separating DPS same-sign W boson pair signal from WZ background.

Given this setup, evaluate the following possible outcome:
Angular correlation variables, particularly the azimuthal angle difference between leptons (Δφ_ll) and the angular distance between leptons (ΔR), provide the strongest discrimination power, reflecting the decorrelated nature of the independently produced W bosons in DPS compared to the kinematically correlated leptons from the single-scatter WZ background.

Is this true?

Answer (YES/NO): NO